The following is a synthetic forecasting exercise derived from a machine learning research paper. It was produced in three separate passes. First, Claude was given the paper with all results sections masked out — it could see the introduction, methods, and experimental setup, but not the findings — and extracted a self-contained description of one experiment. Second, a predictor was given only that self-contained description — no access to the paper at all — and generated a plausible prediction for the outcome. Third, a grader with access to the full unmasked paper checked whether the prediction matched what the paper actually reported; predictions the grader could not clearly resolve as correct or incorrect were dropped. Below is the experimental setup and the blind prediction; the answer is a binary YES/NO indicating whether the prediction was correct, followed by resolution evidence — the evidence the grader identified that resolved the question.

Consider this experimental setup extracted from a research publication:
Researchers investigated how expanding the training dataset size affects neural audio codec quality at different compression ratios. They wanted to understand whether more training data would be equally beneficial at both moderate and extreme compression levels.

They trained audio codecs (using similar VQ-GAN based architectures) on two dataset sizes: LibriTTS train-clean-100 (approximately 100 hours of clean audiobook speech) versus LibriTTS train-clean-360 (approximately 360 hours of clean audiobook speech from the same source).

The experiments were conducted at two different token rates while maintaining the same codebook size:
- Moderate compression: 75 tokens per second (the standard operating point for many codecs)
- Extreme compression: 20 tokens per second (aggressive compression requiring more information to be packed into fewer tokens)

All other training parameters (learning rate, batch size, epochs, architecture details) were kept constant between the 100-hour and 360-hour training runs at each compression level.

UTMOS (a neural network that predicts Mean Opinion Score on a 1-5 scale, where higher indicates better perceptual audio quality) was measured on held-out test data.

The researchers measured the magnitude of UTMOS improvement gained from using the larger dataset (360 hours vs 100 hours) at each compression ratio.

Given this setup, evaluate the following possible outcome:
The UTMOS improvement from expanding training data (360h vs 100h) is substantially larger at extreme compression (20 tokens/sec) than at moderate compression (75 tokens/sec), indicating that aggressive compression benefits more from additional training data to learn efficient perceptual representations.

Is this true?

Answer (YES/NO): NO